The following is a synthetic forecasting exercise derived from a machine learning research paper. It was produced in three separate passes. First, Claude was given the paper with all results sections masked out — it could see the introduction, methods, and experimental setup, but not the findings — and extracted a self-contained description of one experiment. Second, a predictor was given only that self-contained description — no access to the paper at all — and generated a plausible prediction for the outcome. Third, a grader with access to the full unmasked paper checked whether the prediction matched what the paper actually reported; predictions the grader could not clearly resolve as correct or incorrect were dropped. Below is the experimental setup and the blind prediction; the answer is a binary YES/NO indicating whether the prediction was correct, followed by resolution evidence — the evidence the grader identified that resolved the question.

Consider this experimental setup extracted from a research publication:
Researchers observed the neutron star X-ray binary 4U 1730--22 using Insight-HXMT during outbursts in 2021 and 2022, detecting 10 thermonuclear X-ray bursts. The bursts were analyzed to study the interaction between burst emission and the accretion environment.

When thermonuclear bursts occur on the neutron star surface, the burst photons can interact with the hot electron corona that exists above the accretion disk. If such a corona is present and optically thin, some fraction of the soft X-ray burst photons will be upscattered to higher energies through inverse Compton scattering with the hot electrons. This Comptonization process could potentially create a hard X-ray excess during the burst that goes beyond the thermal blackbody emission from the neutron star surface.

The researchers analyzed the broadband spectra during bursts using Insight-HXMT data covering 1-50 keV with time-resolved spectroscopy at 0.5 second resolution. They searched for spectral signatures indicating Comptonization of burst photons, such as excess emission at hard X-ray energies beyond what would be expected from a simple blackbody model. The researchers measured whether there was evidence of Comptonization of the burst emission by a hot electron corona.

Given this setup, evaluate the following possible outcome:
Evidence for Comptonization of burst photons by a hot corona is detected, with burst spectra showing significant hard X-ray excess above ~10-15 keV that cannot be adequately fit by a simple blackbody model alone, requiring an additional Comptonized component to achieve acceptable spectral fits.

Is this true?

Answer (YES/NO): YES